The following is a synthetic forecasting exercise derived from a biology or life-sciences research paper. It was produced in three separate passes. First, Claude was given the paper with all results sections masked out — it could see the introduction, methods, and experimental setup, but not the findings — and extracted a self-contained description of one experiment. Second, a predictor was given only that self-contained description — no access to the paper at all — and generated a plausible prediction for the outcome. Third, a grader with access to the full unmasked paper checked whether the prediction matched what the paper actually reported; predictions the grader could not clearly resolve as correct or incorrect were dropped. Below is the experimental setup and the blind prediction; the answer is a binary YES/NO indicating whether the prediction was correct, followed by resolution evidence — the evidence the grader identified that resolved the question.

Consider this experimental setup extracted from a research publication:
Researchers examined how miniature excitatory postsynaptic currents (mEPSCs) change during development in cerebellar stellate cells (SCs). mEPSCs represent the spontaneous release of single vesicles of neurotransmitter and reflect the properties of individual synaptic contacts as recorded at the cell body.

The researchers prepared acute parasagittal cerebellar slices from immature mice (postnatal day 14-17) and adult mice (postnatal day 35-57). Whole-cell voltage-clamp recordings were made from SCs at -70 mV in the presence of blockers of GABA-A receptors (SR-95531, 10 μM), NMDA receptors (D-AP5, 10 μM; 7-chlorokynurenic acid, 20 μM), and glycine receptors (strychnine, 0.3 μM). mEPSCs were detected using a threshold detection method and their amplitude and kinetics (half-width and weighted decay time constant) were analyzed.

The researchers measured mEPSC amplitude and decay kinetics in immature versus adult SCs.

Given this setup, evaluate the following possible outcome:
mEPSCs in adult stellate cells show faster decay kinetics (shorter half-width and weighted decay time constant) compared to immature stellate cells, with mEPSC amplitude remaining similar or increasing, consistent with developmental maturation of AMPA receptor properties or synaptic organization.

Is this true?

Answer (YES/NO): NO